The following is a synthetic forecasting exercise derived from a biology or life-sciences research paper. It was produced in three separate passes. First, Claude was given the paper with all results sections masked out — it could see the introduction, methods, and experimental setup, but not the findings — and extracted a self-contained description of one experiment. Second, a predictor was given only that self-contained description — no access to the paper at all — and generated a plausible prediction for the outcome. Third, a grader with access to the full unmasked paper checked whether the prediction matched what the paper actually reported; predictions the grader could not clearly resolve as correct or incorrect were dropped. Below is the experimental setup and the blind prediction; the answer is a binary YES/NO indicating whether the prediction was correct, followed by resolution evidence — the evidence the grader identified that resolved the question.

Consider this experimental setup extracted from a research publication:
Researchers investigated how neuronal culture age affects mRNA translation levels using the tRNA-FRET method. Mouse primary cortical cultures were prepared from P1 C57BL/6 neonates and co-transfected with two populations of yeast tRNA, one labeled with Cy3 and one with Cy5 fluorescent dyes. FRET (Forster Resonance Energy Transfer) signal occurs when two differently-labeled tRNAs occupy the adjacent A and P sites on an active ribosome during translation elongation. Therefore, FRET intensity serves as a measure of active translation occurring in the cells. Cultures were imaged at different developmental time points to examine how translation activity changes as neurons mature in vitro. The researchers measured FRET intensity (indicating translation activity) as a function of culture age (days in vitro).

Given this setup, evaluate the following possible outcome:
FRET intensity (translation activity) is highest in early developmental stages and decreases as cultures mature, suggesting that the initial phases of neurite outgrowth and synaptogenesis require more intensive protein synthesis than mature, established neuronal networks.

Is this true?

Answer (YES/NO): YES